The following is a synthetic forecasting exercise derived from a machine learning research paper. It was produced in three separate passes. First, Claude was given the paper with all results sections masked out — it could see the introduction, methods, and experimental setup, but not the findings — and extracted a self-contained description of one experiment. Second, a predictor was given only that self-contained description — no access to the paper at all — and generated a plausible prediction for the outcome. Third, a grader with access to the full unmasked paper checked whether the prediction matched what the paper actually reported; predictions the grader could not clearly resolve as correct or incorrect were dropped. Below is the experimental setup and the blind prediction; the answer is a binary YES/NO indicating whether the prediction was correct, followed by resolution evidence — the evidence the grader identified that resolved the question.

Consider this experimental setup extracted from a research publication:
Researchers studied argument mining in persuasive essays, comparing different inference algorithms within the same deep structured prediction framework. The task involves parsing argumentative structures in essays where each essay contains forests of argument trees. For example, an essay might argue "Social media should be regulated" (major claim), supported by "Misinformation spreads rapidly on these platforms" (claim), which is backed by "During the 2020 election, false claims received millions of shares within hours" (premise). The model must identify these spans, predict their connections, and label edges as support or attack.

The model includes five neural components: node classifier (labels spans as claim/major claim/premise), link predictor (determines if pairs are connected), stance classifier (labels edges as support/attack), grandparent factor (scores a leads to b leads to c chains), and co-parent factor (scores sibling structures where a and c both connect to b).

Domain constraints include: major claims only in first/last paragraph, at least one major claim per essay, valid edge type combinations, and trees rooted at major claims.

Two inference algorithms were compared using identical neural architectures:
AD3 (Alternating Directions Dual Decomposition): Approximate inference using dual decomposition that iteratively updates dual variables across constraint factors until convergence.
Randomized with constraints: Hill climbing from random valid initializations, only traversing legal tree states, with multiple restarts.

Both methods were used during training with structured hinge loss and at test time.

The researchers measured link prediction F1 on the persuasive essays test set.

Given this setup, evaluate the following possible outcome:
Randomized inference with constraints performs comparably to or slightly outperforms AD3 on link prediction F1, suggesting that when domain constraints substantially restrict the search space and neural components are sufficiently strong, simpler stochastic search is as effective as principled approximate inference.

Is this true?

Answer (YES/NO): YES